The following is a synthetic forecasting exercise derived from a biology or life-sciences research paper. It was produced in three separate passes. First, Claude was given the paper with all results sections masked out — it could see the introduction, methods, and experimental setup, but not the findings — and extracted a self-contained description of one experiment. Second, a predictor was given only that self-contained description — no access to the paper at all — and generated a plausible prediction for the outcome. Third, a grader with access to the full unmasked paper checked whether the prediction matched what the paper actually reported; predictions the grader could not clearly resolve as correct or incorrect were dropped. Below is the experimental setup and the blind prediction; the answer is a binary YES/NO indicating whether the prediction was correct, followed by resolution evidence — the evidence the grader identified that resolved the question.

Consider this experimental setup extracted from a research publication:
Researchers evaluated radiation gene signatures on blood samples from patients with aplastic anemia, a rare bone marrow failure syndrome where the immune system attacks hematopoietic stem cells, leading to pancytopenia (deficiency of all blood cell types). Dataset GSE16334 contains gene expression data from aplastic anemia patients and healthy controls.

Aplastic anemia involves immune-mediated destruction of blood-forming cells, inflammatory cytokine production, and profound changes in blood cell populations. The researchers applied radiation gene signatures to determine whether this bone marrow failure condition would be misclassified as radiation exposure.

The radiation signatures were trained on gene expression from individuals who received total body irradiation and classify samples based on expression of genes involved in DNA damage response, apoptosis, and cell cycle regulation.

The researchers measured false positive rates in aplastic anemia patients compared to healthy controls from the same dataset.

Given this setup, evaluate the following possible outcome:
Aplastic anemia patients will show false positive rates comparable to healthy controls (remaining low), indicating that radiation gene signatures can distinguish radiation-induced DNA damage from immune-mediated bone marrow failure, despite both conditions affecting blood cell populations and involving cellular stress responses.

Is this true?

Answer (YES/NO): YES